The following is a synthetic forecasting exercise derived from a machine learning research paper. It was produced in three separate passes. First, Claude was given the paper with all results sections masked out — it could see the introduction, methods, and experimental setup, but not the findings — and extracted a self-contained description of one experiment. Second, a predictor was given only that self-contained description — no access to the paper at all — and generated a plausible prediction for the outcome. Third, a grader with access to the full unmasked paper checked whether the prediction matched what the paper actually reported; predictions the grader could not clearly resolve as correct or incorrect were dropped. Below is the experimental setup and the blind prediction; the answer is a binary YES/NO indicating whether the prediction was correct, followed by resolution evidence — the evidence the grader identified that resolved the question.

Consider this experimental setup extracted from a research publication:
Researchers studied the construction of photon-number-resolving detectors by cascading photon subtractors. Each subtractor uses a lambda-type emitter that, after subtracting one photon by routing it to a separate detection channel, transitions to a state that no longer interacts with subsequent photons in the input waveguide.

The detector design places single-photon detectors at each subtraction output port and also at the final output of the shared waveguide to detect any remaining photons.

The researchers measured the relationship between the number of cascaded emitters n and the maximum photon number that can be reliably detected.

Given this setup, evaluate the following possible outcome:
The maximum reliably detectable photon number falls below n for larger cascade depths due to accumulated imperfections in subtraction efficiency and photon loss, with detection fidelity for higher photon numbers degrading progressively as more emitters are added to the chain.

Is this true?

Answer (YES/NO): NO